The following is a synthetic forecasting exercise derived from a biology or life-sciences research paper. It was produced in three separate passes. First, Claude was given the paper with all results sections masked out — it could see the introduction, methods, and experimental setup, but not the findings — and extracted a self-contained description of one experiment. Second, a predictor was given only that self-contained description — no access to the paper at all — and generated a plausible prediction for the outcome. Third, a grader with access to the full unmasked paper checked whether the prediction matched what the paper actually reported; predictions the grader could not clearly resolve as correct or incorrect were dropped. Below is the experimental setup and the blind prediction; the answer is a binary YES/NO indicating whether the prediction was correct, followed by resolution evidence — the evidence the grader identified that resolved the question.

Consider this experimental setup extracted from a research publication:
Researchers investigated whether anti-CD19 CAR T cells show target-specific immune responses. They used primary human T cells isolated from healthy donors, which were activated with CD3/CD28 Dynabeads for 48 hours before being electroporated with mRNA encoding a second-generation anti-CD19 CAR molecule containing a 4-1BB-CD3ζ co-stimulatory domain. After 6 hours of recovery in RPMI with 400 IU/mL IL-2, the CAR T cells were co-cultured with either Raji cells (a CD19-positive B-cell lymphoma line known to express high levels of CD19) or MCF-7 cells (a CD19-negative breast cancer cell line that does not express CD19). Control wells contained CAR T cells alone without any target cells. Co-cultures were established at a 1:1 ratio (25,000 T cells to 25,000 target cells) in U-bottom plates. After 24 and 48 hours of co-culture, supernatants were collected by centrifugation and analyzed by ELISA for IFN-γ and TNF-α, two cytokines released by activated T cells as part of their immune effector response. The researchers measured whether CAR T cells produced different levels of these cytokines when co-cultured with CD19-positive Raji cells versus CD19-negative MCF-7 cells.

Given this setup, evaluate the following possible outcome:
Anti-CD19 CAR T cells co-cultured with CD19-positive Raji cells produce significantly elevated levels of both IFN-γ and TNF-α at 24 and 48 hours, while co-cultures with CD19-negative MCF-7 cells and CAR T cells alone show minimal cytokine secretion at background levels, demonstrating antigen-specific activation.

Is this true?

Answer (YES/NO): YES